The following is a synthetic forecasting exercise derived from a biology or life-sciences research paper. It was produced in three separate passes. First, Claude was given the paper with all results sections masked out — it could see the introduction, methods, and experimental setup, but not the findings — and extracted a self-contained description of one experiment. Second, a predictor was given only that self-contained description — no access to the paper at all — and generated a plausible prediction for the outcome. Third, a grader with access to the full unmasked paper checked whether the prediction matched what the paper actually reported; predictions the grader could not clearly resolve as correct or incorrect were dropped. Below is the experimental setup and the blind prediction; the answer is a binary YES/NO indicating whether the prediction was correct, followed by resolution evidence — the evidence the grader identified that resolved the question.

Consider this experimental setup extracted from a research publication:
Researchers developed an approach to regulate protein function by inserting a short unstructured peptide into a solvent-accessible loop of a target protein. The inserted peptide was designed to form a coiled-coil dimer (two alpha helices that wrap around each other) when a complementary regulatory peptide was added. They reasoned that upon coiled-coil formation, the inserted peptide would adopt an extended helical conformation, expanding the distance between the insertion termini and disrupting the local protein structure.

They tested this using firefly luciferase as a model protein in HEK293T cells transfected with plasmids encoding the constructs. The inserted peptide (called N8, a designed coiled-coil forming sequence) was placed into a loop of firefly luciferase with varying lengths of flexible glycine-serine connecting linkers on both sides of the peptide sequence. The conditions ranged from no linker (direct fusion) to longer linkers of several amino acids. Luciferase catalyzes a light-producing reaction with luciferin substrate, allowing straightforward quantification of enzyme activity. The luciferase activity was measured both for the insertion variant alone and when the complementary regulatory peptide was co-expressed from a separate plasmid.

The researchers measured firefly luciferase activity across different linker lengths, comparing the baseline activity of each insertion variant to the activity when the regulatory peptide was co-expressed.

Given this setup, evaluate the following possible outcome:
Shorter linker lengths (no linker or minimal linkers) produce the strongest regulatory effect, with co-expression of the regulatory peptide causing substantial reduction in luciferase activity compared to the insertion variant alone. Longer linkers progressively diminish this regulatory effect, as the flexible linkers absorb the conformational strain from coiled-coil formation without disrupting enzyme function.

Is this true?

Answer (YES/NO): NO